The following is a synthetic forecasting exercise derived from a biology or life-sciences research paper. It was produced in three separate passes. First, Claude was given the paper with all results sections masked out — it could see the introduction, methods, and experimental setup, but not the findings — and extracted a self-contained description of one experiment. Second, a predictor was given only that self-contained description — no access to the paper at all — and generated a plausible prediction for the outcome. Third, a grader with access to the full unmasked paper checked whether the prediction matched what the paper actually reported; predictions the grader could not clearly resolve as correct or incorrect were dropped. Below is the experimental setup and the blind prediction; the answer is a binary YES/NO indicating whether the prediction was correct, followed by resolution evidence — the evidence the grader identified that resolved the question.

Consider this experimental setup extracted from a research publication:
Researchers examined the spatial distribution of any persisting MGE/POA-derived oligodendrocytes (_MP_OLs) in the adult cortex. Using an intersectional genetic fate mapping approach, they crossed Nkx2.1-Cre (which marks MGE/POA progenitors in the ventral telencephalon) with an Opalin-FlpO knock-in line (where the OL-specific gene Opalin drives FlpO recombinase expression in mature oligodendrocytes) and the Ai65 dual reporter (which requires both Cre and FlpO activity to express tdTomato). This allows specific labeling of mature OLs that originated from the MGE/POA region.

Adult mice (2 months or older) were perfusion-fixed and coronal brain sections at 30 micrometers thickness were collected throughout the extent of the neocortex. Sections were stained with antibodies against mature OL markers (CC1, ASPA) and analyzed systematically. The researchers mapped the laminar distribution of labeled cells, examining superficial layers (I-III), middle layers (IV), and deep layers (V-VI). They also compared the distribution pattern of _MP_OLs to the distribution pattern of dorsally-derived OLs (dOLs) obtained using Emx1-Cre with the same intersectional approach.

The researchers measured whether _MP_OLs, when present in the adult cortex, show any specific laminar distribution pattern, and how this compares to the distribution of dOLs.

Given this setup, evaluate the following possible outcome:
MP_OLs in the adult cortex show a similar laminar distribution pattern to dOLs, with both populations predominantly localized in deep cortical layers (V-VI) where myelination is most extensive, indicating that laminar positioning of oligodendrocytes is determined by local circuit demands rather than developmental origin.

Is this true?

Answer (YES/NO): NO